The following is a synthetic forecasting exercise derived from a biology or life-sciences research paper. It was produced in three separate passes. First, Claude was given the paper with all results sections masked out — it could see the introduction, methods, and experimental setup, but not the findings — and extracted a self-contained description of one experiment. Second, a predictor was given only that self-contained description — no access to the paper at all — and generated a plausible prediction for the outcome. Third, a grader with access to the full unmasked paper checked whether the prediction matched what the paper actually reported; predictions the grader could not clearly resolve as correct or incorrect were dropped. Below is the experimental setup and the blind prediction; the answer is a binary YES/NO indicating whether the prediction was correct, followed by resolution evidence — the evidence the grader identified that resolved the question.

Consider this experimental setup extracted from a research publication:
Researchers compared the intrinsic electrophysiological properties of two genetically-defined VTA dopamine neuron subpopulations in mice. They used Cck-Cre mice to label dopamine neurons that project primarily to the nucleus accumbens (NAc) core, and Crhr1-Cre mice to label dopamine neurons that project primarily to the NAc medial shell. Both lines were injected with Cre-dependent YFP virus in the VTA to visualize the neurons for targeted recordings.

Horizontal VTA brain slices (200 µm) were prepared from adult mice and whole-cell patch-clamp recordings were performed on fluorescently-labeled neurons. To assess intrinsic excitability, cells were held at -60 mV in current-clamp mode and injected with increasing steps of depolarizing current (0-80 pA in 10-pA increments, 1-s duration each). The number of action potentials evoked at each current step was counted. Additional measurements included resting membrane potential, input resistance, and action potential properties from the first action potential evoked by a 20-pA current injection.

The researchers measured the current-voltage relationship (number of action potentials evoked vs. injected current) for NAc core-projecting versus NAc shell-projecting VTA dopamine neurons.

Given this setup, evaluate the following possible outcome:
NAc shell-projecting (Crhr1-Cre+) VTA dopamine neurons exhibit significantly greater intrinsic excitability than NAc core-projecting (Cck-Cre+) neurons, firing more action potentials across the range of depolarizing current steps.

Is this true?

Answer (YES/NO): NO